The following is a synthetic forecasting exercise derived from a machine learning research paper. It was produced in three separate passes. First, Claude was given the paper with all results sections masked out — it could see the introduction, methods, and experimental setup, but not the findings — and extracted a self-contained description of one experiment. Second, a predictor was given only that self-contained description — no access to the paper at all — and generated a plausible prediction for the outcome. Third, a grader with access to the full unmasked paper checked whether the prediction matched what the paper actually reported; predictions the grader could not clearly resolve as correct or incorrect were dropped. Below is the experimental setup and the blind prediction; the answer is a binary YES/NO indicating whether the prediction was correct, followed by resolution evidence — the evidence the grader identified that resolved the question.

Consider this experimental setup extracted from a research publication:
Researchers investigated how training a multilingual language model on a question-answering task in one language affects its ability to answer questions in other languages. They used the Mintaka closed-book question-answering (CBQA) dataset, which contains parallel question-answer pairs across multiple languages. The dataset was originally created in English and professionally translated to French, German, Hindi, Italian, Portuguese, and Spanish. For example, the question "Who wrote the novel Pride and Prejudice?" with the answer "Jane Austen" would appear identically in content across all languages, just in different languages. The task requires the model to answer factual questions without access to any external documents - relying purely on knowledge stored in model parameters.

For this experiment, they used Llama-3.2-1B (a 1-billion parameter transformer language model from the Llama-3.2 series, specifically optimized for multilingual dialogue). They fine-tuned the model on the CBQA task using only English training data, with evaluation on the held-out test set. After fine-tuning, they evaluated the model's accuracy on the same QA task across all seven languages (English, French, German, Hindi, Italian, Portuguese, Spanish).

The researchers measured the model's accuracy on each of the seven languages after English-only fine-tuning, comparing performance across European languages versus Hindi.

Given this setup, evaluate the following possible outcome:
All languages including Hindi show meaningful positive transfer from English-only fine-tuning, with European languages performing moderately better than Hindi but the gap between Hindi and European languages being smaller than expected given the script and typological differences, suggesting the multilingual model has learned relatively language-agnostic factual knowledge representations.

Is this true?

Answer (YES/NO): NO